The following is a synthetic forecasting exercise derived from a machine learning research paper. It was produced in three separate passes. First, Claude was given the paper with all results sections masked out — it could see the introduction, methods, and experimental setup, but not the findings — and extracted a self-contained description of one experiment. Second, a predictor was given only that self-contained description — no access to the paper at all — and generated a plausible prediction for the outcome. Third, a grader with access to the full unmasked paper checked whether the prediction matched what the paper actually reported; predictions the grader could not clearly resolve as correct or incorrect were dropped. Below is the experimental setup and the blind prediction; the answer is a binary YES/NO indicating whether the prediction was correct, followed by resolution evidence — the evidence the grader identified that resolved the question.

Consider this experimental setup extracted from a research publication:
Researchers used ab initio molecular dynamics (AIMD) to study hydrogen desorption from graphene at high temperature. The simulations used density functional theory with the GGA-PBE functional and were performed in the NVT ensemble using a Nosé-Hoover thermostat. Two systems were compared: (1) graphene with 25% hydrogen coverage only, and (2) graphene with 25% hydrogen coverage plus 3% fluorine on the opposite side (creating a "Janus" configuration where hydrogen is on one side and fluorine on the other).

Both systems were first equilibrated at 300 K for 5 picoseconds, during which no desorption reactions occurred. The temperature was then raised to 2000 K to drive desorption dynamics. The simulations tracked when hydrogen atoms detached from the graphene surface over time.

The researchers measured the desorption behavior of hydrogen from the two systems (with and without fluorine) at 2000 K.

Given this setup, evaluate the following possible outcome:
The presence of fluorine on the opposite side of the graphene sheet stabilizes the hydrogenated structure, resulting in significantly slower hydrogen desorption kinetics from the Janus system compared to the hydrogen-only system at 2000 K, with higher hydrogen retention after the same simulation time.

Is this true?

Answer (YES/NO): YES